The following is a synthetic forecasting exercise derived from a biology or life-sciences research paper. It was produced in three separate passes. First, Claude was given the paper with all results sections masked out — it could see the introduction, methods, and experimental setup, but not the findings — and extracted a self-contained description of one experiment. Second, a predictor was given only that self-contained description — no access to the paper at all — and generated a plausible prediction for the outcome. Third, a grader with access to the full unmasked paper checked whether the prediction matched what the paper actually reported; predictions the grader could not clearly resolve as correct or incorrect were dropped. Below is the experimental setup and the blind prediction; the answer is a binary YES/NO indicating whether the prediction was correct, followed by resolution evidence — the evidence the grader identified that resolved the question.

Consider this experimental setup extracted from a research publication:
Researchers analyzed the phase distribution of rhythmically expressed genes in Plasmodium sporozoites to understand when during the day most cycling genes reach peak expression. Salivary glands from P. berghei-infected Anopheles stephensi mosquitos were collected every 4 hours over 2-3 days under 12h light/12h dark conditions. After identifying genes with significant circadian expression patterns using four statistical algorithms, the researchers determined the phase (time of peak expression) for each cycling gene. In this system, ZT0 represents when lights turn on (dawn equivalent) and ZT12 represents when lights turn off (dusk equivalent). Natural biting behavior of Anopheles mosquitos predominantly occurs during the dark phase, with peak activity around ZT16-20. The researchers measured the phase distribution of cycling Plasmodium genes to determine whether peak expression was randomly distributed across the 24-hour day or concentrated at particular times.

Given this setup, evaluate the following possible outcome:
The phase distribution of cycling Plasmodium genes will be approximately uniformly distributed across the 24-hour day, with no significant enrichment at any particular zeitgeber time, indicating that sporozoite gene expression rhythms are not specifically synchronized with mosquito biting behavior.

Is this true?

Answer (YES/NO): NO